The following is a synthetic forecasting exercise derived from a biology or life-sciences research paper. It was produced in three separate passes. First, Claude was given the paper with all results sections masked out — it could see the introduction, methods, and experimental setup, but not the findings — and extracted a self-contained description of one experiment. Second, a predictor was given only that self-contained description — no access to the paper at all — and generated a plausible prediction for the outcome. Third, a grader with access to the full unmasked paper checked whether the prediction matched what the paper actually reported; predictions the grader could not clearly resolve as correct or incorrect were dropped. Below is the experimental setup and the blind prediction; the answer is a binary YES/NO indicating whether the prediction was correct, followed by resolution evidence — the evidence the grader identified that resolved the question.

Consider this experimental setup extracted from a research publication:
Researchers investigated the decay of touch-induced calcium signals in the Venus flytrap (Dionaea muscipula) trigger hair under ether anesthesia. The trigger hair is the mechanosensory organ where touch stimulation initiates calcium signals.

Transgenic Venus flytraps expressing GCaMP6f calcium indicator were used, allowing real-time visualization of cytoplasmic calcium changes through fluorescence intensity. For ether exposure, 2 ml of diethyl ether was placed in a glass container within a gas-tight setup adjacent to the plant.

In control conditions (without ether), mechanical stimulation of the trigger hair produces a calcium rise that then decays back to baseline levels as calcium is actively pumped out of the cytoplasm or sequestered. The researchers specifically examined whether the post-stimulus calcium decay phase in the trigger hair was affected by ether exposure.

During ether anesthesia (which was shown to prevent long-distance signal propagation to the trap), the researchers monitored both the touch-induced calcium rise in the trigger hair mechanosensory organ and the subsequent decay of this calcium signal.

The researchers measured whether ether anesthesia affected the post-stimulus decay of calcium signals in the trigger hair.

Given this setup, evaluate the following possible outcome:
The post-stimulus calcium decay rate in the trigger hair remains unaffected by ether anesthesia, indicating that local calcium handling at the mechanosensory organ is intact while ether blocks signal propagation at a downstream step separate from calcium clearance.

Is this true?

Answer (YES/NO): YES